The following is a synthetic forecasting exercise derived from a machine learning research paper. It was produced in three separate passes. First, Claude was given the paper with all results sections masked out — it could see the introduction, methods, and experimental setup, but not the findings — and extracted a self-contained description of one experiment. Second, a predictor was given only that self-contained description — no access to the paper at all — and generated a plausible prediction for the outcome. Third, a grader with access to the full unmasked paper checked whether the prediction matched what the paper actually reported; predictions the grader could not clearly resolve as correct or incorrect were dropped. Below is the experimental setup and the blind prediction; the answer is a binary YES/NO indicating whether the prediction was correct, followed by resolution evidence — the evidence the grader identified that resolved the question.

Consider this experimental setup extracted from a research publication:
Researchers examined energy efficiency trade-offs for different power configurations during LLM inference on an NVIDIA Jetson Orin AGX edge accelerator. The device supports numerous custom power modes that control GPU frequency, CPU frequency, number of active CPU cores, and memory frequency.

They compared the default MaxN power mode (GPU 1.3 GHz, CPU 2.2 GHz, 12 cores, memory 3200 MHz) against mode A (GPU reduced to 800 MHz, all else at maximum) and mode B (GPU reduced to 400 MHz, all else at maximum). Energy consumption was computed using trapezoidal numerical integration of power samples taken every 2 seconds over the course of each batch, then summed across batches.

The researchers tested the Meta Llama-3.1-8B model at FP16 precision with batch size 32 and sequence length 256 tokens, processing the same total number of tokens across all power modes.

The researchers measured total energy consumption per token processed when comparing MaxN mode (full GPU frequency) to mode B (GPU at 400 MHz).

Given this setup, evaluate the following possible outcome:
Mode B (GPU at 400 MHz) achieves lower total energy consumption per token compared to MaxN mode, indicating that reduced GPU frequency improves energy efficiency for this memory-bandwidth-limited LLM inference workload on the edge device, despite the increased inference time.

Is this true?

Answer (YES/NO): NO